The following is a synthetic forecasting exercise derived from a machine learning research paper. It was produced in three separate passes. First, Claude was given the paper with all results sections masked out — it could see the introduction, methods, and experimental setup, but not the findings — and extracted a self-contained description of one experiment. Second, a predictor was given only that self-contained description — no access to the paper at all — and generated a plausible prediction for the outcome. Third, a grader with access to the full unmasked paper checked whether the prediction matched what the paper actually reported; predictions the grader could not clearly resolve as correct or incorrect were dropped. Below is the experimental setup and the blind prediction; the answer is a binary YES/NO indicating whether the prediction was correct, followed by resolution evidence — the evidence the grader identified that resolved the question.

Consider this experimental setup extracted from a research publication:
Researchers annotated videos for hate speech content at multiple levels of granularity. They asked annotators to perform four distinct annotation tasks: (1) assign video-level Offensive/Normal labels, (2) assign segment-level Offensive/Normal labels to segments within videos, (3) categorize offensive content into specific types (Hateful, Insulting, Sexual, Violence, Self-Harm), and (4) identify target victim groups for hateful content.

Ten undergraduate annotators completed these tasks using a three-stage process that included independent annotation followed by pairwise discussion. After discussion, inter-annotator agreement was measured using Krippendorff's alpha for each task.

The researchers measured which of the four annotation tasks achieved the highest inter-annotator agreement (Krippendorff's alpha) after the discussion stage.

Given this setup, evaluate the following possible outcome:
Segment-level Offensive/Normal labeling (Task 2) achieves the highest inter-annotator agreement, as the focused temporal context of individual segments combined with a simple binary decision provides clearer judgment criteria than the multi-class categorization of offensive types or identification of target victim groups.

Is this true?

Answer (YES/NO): NO